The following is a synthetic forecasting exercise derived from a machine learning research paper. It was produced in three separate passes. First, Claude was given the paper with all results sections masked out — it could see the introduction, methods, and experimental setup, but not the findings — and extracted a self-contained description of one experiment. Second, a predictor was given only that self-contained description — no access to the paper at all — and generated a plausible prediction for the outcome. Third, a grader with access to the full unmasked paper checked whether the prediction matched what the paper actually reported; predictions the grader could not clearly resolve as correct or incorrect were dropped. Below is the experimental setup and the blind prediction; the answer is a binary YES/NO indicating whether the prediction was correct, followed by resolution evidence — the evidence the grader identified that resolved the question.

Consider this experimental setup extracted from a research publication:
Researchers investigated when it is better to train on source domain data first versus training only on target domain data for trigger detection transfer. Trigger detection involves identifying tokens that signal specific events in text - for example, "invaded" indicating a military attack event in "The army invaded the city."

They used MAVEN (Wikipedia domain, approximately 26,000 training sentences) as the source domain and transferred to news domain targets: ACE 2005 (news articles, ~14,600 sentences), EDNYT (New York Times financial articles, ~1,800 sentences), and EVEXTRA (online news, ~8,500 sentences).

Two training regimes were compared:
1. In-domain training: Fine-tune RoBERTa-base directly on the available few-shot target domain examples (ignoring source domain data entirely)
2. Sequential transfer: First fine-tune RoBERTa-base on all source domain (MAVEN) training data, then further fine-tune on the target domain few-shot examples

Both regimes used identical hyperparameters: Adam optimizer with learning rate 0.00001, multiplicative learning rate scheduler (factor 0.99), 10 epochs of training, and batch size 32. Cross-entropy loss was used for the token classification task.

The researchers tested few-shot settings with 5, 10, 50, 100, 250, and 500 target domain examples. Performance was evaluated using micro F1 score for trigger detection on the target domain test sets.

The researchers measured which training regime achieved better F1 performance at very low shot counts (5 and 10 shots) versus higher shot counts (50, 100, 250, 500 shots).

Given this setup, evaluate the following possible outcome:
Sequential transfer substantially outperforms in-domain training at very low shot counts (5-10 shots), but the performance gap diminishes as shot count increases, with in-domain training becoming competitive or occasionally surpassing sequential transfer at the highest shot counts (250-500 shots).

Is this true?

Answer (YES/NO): YES